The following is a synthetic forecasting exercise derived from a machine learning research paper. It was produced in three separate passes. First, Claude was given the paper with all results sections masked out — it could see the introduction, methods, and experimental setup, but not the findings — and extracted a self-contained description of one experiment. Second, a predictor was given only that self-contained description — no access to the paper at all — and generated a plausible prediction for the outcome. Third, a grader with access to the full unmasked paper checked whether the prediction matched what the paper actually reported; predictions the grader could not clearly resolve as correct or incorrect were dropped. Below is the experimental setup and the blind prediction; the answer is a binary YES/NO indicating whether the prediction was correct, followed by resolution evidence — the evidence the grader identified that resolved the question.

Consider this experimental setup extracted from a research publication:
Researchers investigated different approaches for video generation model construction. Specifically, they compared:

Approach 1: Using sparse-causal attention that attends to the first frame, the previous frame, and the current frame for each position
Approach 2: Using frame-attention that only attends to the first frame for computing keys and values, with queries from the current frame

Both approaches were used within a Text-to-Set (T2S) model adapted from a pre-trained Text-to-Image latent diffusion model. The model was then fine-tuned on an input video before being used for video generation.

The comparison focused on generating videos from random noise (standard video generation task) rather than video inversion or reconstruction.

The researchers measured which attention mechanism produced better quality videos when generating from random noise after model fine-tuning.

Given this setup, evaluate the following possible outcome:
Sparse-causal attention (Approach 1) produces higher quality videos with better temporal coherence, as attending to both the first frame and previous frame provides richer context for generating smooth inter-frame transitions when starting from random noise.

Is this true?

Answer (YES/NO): YES